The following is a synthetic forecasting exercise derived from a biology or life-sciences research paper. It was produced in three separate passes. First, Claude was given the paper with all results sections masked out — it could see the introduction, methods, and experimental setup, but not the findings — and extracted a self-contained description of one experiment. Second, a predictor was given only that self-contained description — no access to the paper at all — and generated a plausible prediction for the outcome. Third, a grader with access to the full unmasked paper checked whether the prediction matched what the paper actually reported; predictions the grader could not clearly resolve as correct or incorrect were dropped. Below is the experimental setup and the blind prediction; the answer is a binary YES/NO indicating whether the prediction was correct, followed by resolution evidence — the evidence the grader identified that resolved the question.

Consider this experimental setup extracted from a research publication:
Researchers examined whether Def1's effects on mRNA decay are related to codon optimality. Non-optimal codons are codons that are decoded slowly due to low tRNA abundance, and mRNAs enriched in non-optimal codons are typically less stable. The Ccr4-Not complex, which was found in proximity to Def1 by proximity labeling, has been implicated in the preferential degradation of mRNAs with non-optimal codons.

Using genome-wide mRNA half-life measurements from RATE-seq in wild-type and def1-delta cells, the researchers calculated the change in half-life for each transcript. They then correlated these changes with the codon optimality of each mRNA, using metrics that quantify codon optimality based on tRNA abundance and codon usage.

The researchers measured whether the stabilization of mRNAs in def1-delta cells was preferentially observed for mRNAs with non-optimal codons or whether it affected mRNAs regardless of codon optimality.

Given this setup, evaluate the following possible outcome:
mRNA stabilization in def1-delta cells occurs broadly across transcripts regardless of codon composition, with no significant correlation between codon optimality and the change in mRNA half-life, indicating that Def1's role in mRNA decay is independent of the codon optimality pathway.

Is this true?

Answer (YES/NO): YES